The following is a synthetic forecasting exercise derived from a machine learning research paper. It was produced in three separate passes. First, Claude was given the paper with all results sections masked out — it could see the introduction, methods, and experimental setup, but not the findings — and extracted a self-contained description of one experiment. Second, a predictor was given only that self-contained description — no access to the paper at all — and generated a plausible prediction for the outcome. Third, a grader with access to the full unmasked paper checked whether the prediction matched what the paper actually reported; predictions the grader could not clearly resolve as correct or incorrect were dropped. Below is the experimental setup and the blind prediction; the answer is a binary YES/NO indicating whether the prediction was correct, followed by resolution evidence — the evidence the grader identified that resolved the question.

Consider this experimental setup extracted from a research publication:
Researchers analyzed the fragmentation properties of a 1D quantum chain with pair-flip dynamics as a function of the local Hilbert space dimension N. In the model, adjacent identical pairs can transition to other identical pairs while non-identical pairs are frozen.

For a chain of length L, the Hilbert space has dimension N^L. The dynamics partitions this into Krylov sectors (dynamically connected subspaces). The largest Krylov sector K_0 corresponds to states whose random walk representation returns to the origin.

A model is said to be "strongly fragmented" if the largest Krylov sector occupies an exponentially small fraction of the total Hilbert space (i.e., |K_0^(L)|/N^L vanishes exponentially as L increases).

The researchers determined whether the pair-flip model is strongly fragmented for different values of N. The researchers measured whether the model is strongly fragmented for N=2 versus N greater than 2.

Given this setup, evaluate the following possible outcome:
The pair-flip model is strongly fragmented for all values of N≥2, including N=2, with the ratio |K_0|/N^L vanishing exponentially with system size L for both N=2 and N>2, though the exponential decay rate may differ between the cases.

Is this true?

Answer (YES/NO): NO